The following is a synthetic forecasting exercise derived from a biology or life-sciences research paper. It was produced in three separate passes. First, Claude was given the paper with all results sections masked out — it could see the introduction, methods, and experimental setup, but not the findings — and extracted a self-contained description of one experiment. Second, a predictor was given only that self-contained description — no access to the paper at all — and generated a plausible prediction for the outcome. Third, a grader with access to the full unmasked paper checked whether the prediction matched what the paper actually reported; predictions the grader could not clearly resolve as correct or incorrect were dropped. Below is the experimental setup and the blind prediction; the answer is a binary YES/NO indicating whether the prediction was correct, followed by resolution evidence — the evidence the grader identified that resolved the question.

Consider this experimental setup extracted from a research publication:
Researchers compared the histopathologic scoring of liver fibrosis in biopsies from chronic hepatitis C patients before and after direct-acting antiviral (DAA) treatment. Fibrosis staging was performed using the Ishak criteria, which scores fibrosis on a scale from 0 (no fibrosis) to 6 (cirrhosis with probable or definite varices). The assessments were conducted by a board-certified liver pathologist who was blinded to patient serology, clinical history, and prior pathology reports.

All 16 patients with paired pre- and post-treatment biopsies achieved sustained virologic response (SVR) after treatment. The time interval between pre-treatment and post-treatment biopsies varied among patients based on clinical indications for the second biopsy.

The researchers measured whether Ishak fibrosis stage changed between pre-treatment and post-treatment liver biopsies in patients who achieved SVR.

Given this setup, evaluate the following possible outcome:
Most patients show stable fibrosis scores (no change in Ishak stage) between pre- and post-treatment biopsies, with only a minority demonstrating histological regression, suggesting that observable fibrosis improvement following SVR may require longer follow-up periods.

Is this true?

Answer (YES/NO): YES